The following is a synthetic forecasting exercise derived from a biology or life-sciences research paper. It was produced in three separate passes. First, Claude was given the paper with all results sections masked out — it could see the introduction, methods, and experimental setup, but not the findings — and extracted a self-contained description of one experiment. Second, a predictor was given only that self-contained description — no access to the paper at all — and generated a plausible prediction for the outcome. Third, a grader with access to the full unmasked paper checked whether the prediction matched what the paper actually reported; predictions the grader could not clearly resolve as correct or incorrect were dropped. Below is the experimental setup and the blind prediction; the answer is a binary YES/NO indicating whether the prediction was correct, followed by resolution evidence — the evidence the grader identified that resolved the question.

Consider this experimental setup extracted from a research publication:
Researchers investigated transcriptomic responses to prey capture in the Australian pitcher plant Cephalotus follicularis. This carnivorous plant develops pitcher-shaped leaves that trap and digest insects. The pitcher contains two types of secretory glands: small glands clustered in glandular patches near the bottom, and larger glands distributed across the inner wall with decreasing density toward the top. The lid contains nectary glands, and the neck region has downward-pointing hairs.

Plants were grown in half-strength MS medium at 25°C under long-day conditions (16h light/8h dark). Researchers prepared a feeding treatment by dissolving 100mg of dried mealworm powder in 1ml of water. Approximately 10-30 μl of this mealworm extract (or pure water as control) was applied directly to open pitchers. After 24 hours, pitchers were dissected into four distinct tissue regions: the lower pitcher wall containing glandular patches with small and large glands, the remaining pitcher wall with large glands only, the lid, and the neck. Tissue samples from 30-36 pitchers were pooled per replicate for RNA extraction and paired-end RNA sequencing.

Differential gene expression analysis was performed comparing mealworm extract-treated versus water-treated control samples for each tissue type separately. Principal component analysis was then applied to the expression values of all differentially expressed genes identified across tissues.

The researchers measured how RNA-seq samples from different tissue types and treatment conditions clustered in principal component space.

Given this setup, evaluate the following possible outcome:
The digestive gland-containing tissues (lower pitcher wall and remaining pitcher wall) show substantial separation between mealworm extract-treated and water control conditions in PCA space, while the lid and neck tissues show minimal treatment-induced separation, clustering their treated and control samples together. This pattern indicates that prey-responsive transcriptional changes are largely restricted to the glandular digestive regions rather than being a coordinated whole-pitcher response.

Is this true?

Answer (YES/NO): NO